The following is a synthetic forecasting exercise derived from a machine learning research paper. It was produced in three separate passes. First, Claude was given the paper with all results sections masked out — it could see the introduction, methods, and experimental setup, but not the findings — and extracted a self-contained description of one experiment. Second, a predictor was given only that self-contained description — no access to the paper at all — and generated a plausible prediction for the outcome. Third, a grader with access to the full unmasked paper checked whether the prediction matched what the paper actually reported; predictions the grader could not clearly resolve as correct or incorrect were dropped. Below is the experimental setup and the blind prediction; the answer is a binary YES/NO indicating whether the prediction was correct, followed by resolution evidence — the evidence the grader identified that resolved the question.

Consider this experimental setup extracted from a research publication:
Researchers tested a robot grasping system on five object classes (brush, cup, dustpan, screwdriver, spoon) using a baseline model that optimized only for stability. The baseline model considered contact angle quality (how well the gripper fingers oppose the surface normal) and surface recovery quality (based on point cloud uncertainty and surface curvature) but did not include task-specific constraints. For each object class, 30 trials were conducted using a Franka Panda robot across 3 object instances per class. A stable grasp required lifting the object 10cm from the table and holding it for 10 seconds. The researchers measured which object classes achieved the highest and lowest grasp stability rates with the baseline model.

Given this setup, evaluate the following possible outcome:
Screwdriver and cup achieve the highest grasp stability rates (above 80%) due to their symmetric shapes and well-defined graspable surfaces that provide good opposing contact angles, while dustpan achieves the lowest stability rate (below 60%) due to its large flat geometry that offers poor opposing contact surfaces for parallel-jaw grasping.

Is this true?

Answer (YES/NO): NO